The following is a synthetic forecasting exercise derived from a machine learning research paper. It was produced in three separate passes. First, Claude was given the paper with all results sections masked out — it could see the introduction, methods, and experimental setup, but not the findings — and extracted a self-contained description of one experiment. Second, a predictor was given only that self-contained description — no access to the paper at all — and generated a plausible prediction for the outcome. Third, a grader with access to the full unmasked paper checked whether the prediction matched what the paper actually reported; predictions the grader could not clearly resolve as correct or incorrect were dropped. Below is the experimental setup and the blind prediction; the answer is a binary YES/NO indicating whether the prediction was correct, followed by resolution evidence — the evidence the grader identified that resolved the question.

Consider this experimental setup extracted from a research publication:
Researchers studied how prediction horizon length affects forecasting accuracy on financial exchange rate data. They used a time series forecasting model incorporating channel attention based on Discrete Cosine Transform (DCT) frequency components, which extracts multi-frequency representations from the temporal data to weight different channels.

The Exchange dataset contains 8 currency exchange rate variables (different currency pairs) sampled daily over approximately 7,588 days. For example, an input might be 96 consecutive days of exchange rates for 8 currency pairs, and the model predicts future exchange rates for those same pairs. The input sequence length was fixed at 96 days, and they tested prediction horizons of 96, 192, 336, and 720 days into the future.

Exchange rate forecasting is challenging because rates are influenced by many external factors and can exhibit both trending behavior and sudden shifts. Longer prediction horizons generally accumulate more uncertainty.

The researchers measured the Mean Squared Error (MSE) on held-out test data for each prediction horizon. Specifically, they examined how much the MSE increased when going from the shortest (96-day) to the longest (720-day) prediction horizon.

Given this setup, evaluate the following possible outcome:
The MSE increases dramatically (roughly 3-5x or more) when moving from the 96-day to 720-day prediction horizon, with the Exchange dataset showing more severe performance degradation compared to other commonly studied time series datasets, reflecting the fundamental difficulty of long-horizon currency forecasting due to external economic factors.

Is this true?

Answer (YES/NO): YES